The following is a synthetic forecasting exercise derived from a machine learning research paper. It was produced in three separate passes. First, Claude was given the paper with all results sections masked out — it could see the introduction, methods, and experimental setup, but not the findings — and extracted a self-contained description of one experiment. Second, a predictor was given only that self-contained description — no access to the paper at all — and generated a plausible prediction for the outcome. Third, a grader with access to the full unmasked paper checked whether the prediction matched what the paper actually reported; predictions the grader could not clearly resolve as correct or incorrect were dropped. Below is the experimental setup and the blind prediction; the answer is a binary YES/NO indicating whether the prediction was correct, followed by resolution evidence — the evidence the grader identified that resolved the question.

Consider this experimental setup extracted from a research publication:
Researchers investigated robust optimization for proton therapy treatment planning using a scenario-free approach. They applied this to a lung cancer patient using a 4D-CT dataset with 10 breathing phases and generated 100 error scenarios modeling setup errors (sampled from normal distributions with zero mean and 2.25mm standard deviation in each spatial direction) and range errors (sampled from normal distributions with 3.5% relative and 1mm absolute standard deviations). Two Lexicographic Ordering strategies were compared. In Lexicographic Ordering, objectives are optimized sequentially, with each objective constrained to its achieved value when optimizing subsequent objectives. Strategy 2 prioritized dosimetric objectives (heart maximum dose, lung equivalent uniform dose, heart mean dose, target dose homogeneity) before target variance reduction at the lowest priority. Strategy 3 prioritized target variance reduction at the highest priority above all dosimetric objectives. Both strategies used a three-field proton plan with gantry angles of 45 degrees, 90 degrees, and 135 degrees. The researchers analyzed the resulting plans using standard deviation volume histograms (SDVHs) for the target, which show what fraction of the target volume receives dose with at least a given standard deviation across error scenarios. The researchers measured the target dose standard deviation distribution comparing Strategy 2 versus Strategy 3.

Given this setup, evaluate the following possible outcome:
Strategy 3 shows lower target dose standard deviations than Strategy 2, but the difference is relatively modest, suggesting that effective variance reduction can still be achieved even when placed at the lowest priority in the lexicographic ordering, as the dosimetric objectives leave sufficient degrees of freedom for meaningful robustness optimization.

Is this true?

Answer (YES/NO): NO